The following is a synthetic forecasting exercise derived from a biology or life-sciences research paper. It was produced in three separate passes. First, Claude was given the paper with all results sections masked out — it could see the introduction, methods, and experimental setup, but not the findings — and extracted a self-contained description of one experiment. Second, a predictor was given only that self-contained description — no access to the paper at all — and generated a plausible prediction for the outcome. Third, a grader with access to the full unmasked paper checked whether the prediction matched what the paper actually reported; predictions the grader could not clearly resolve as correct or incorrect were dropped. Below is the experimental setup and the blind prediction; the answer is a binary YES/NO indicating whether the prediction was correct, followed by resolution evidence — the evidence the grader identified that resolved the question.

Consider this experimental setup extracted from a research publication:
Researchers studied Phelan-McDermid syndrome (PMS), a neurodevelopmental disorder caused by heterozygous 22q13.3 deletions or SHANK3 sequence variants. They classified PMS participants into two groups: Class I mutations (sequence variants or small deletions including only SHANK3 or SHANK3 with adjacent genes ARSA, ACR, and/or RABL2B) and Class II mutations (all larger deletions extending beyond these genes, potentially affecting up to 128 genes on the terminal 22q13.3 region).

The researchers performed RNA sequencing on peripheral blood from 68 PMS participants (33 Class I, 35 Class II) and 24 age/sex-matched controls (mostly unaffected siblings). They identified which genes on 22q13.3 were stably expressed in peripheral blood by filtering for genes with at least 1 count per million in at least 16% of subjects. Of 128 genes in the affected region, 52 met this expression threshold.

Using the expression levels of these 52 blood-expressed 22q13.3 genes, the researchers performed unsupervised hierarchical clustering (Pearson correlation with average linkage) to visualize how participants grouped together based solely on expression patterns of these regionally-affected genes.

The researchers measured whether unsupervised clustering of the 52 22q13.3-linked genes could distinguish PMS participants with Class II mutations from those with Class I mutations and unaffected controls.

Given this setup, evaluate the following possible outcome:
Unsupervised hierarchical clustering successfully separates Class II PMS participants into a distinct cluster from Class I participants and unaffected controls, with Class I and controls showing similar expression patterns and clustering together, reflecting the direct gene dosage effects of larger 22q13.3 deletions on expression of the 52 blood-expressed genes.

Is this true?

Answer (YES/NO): YES